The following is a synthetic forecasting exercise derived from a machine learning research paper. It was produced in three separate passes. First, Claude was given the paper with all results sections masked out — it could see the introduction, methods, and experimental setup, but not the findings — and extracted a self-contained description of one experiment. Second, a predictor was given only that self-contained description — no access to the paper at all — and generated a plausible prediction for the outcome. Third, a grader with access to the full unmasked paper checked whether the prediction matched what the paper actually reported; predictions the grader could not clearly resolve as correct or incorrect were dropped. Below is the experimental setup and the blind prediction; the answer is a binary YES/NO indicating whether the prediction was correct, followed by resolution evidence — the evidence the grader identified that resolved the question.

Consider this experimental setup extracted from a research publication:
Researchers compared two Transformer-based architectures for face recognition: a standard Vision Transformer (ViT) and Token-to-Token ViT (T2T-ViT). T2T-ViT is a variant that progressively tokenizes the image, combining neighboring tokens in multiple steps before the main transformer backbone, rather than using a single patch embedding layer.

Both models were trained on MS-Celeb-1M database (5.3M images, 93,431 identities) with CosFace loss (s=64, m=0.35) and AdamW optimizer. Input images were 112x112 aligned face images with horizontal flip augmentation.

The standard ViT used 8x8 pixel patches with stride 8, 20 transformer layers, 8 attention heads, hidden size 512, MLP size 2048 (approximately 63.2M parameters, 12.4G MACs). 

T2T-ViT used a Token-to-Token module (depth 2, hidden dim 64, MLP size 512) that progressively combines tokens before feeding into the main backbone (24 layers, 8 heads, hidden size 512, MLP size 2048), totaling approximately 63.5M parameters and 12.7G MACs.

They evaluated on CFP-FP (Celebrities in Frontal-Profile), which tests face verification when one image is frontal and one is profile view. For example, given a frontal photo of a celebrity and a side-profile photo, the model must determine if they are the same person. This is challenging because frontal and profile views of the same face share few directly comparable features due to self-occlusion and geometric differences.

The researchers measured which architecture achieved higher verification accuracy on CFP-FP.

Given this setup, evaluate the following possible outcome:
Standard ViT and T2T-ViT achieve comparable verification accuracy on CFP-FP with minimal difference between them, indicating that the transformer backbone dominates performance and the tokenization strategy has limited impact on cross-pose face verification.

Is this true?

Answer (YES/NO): NO